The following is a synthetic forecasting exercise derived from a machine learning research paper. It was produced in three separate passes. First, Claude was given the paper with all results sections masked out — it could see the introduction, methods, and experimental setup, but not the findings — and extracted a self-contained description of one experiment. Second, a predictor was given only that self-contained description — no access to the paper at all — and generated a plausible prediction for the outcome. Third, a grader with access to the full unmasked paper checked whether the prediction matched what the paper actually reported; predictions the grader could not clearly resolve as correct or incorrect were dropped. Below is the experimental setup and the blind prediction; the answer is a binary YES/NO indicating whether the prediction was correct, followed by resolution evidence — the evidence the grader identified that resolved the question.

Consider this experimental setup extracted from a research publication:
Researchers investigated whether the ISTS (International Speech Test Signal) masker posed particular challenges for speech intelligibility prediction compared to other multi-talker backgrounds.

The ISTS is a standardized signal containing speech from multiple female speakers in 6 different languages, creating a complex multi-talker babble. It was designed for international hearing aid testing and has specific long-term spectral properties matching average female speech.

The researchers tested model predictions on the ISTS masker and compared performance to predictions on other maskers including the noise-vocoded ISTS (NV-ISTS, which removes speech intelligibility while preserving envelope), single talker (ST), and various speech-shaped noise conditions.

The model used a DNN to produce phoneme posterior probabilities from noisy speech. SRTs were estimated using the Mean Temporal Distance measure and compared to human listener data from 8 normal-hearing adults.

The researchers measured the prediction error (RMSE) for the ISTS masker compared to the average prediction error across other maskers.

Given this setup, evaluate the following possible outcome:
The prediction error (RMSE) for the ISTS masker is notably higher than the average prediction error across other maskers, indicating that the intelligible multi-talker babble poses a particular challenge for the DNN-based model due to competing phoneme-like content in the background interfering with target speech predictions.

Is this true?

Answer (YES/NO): NO